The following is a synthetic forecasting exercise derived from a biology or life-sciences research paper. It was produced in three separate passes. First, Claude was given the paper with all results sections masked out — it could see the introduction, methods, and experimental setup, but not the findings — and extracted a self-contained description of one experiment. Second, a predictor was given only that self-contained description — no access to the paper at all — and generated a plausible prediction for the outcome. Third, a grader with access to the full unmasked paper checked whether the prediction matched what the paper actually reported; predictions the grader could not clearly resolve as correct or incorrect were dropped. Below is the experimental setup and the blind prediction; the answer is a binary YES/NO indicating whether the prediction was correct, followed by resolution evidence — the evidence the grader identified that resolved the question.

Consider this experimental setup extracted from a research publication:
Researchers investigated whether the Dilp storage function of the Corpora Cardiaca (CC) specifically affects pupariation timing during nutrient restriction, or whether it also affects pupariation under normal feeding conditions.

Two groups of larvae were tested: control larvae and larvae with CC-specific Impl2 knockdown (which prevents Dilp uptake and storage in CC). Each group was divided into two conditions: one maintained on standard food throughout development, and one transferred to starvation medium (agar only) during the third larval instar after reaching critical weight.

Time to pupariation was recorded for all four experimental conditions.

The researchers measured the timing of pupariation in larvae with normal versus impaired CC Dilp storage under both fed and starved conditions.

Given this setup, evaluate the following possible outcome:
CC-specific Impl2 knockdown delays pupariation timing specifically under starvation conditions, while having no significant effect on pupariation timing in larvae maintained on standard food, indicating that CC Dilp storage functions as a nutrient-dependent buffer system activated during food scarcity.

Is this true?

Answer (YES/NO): NO